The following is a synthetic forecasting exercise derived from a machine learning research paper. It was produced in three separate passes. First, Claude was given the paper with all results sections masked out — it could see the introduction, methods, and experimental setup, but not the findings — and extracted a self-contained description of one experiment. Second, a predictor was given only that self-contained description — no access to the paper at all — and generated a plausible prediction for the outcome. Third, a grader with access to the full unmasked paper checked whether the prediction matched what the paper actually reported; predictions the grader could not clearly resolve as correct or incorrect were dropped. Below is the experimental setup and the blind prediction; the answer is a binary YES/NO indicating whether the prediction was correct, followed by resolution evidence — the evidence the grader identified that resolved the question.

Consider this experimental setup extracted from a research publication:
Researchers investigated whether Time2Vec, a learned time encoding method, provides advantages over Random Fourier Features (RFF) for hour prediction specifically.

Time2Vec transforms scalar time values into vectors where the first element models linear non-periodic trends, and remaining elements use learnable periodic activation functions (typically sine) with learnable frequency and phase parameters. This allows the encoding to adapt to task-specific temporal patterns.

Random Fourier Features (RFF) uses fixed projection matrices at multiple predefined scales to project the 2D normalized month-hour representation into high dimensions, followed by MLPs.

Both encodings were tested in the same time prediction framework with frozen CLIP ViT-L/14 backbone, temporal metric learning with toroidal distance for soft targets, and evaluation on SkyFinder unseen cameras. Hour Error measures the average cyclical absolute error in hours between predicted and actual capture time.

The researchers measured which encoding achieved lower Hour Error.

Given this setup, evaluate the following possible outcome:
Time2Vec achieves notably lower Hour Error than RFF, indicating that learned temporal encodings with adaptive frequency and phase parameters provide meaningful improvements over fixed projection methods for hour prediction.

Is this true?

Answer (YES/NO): NO